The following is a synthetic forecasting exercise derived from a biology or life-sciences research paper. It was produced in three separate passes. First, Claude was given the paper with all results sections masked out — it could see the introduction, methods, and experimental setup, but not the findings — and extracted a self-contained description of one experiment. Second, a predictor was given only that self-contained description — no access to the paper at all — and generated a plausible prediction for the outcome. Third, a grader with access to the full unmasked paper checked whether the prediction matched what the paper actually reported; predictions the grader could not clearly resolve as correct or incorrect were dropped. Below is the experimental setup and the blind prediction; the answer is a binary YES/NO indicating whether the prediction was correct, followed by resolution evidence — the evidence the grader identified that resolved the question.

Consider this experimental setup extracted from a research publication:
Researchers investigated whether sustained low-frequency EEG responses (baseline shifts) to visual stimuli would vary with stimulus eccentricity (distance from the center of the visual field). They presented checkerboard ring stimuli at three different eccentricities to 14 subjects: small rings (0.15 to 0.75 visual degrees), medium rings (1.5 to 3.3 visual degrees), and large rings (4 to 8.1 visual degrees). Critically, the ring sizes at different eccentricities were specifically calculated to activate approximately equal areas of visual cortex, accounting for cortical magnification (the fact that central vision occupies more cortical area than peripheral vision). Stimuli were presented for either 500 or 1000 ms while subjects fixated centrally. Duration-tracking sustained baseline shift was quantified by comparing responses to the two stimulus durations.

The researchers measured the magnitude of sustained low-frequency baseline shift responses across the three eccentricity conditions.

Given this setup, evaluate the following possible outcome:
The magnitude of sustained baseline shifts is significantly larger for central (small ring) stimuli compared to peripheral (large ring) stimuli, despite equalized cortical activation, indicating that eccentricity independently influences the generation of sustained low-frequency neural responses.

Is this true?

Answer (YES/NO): NO